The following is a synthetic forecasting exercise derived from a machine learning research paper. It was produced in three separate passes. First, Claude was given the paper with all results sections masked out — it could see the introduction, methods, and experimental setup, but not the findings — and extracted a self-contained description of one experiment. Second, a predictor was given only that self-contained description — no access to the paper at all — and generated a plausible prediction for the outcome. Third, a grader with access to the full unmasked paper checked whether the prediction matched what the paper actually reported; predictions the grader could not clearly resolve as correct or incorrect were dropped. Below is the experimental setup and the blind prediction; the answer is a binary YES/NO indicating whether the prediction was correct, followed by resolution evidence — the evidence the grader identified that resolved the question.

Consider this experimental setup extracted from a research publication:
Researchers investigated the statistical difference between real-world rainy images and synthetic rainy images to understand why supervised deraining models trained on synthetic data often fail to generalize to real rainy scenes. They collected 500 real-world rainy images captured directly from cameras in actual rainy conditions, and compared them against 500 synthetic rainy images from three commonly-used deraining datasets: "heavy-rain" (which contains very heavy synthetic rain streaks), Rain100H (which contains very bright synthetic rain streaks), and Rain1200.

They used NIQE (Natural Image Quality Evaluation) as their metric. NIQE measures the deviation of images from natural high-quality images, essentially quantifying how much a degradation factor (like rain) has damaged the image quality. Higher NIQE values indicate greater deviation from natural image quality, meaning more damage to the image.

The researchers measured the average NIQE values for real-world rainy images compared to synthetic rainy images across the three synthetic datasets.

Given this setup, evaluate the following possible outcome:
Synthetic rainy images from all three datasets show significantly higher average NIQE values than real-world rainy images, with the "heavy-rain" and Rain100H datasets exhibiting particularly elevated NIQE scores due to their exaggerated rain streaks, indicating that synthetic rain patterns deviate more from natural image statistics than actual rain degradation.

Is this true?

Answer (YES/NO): NO